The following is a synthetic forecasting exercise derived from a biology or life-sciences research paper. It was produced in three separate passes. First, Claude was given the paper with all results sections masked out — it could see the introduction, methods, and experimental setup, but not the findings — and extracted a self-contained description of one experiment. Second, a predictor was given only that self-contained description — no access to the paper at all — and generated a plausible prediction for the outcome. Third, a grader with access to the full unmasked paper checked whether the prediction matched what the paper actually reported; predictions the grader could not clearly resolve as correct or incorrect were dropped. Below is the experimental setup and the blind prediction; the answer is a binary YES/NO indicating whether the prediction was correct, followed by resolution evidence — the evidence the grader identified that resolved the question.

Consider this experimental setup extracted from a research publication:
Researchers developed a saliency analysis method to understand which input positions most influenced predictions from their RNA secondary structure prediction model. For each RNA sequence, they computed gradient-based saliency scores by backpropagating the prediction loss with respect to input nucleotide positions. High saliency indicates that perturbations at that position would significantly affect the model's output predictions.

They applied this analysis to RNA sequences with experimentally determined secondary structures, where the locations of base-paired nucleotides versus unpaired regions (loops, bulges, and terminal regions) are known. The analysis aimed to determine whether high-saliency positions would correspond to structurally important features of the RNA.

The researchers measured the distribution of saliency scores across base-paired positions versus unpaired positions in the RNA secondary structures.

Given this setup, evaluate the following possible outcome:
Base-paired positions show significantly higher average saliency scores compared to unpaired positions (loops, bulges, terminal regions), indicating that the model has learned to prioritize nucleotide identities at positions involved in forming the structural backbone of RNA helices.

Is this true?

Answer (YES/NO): NO